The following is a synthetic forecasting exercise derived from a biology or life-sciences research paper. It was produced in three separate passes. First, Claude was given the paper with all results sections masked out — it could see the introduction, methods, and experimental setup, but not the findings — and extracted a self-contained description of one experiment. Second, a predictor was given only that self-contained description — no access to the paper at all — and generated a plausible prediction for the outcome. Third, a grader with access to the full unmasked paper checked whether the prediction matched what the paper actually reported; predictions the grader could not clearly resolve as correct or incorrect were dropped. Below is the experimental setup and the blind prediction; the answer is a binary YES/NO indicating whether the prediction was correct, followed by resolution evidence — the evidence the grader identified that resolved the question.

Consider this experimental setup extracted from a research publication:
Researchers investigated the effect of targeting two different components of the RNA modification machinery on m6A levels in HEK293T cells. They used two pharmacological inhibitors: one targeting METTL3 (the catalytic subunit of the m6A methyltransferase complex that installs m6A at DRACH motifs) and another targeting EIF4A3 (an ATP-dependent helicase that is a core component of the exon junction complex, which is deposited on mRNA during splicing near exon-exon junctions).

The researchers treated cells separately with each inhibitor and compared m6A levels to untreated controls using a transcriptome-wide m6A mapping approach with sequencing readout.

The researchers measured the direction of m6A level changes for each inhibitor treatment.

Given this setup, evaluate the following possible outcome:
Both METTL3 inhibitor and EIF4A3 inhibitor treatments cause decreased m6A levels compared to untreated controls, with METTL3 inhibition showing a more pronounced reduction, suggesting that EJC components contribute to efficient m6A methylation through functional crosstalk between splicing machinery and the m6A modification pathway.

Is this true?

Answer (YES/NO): NO